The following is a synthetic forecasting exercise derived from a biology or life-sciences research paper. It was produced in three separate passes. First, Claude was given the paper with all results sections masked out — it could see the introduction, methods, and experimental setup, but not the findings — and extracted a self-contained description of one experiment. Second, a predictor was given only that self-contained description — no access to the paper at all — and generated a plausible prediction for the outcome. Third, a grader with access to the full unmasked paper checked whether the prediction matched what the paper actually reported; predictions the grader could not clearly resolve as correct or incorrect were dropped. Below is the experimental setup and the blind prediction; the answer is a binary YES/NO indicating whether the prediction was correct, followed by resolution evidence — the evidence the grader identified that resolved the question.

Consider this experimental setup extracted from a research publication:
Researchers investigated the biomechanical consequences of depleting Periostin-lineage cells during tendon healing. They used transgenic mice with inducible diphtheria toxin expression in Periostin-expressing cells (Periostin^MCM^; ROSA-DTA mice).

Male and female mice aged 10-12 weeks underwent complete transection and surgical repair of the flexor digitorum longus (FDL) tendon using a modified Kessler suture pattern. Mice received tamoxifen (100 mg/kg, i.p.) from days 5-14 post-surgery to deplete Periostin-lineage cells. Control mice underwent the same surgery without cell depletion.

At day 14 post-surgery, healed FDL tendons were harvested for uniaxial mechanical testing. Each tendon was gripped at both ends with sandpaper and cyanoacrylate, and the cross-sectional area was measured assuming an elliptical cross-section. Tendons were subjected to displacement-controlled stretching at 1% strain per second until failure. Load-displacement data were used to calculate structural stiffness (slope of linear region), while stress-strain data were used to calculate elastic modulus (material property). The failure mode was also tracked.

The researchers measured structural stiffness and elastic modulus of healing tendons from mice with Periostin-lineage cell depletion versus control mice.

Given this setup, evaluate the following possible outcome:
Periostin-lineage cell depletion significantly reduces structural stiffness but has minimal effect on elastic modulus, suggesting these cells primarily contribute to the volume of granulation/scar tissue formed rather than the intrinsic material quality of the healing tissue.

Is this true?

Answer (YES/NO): NO